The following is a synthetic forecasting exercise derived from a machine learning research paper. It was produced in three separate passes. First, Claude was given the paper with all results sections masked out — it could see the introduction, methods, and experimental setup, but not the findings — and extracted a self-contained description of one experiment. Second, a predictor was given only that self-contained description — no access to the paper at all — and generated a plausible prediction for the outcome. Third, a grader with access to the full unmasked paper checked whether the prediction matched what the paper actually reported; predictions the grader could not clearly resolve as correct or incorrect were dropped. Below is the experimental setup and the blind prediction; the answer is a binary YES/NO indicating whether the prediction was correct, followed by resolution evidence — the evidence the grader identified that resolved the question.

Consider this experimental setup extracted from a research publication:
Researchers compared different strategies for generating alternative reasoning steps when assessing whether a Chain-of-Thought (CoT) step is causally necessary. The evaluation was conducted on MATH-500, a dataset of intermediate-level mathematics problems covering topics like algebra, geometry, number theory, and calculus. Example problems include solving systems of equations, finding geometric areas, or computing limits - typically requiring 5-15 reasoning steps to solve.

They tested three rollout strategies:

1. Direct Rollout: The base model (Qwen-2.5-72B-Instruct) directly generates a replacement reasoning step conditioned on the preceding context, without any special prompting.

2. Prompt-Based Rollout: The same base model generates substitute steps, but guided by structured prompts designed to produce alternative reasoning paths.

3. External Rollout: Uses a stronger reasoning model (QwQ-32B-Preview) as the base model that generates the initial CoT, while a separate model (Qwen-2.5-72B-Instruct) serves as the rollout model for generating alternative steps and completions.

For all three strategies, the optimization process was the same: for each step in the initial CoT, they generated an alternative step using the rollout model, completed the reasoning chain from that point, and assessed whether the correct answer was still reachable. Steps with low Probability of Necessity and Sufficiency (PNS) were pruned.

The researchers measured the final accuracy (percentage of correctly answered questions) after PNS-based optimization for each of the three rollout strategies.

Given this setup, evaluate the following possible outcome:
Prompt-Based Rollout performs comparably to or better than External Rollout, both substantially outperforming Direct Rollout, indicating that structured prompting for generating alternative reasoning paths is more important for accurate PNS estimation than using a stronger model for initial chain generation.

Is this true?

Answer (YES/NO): NO